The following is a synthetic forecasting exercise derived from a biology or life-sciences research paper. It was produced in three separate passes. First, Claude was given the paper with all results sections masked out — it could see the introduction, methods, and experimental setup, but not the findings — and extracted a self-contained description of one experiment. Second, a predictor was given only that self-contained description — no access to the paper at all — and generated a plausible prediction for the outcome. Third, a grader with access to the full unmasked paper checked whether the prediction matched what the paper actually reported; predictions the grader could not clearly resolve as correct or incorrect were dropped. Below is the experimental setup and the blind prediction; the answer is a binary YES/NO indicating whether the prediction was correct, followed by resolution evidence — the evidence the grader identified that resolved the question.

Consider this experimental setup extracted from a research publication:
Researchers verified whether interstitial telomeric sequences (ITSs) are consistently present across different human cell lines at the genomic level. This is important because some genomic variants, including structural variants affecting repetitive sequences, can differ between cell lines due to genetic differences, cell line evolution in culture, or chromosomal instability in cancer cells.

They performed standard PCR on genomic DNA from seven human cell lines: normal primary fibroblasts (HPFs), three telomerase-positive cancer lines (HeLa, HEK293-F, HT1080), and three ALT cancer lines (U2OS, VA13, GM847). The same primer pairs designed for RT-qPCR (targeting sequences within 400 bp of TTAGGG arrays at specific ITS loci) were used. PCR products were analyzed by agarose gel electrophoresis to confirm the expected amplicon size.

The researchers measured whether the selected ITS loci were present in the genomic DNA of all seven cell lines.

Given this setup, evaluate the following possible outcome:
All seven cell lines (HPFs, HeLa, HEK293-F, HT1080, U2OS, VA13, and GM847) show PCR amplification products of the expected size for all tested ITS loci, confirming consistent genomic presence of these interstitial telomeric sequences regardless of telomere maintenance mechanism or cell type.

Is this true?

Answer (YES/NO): YES